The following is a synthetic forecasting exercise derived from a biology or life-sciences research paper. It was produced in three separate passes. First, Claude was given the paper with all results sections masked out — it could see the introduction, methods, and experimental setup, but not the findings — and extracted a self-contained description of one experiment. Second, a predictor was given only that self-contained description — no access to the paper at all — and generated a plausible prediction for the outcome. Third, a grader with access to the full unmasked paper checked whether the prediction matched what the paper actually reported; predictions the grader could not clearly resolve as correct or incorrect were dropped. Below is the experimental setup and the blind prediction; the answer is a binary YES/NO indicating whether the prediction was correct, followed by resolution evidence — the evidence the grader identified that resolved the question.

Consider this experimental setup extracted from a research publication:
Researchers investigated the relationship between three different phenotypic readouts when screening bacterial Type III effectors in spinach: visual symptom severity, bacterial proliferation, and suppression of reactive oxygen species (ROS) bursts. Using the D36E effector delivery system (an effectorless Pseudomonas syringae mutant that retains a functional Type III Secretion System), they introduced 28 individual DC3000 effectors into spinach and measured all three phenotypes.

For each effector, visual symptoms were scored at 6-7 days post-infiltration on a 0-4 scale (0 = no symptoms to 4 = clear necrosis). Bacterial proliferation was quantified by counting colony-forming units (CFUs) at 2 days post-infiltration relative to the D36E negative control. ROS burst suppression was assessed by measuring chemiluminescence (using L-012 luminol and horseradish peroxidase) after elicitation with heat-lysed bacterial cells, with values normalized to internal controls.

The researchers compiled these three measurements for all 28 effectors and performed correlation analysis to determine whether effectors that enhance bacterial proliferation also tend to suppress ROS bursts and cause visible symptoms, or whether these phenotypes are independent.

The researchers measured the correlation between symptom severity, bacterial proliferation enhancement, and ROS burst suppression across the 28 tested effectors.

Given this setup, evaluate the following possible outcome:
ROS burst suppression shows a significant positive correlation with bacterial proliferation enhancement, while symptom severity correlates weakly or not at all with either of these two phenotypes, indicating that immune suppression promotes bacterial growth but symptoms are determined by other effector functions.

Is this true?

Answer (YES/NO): NO